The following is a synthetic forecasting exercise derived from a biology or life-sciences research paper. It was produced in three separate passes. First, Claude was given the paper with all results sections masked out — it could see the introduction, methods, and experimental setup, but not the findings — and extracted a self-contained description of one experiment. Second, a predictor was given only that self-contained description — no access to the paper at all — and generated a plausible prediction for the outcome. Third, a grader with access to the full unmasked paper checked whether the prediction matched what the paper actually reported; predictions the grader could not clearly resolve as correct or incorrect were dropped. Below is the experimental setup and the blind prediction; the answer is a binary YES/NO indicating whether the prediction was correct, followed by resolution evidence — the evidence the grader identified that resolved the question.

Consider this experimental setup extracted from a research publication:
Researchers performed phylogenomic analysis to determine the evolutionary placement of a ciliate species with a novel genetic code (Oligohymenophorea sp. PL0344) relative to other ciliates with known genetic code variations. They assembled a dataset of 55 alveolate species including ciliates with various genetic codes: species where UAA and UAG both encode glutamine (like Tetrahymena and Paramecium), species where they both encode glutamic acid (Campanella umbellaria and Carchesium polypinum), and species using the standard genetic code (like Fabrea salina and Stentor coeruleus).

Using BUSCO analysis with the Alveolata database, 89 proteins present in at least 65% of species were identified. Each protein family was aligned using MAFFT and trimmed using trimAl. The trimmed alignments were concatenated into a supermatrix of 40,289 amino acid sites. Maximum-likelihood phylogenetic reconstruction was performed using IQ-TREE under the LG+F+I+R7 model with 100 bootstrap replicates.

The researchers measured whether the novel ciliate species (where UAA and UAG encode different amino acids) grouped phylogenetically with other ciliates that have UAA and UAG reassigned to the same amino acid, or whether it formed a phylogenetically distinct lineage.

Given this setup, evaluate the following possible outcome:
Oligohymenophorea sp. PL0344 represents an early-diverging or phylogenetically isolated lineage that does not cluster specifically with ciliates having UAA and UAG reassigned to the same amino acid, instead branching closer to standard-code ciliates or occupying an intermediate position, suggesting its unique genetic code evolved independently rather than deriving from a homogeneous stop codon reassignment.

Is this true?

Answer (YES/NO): NO